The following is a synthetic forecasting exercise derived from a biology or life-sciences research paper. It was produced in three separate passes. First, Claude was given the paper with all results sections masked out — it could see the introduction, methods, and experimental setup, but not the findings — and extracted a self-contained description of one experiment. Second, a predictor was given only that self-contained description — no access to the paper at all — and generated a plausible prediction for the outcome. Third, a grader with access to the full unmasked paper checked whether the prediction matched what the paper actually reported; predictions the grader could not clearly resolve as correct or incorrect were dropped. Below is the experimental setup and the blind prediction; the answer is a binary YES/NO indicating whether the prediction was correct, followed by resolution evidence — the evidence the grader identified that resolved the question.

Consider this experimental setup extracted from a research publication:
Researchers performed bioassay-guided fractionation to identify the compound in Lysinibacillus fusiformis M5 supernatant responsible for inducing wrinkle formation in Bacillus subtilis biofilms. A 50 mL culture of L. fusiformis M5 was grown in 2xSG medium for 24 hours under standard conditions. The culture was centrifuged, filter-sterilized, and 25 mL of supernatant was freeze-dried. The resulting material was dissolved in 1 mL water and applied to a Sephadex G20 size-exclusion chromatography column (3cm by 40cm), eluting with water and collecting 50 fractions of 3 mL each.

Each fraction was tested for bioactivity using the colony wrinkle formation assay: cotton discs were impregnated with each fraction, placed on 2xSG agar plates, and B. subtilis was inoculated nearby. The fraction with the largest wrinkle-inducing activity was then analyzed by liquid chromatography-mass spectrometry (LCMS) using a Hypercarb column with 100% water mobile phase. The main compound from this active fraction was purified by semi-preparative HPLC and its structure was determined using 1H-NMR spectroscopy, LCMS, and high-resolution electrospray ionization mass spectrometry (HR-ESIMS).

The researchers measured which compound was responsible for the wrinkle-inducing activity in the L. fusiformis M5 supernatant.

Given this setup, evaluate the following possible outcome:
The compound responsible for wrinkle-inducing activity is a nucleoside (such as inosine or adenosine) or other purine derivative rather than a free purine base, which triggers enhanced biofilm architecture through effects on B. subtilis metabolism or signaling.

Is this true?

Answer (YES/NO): NO